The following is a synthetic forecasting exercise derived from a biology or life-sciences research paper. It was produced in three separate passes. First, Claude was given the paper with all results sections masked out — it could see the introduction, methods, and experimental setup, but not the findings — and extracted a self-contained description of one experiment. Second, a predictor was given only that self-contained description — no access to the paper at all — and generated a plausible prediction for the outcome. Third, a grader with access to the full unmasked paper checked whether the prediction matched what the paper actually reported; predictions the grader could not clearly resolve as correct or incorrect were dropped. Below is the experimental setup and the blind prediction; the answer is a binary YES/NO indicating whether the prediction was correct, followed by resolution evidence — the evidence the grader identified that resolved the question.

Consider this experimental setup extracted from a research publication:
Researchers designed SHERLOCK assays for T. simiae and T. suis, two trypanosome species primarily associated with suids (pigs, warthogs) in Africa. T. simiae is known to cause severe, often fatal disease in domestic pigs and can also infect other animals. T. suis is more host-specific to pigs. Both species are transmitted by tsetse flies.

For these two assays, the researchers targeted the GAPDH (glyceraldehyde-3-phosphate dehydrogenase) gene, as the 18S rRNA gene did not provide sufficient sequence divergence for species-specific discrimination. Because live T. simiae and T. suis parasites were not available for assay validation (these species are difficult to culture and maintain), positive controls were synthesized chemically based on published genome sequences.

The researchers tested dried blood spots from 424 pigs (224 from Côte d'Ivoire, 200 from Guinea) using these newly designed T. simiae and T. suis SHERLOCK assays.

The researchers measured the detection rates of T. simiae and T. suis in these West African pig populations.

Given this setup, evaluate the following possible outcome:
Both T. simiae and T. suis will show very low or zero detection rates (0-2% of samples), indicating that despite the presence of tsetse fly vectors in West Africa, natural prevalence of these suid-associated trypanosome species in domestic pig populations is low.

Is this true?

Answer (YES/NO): YES